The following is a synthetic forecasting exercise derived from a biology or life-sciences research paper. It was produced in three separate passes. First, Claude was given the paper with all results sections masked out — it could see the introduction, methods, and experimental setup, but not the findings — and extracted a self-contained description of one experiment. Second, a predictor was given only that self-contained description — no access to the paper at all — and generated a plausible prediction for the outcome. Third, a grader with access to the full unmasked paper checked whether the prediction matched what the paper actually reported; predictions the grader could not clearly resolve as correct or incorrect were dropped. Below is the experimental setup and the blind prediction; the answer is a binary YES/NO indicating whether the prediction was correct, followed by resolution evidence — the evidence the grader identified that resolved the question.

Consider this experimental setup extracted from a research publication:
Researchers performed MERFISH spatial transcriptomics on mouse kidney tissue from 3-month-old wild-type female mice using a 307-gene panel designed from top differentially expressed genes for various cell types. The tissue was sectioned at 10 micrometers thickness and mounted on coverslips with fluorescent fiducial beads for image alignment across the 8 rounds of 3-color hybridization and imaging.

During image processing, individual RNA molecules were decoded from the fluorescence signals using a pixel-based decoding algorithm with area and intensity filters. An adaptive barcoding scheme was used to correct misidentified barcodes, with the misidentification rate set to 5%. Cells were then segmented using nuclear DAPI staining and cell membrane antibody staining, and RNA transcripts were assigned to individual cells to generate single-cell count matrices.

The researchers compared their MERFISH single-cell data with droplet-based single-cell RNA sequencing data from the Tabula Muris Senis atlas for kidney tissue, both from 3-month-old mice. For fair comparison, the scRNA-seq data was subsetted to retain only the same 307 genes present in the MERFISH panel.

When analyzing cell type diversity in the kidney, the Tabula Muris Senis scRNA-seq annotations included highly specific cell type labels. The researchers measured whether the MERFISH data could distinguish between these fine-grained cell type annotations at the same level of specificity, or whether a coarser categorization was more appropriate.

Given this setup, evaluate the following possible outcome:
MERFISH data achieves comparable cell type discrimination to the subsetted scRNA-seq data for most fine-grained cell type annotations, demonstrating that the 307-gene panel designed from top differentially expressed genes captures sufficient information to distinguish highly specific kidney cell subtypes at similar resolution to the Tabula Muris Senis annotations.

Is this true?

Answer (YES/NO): NO